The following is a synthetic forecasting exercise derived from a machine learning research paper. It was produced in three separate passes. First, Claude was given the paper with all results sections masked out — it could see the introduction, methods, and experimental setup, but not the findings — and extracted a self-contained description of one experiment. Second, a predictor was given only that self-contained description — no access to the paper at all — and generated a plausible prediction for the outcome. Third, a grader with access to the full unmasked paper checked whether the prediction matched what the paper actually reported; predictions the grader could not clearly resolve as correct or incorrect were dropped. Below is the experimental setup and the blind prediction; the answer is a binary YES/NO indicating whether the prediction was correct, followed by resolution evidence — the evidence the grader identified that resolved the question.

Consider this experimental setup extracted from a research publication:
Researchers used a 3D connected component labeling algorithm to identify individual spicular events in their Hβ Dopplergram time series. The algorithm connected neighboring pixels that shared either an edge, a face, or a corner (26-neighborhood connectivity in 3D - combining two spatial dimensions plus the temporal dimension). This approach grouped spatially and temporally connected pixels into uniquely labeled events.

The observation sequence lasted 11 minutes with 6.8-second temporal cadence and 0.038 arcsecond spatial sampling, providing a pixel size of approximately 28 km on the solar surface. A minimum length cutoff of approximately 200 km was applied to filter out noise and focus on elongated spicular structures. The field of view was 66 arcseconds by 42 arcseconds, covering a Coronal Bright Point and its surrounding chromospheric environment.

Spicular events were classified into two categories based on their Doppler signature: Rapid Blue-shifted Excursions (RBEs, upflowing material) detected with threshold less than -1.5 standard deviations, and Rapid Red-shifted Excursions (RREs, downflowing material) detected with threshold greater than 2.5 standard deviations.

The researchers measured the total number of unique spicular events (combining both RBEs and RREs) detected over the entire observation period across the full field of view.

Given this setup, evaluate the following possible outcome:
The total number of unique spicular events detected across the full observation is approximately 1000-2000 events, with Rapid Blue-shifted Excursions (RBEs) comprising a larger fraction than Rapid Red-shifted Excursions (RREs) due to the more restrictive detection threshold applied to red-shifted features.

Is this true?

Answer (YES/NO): NO